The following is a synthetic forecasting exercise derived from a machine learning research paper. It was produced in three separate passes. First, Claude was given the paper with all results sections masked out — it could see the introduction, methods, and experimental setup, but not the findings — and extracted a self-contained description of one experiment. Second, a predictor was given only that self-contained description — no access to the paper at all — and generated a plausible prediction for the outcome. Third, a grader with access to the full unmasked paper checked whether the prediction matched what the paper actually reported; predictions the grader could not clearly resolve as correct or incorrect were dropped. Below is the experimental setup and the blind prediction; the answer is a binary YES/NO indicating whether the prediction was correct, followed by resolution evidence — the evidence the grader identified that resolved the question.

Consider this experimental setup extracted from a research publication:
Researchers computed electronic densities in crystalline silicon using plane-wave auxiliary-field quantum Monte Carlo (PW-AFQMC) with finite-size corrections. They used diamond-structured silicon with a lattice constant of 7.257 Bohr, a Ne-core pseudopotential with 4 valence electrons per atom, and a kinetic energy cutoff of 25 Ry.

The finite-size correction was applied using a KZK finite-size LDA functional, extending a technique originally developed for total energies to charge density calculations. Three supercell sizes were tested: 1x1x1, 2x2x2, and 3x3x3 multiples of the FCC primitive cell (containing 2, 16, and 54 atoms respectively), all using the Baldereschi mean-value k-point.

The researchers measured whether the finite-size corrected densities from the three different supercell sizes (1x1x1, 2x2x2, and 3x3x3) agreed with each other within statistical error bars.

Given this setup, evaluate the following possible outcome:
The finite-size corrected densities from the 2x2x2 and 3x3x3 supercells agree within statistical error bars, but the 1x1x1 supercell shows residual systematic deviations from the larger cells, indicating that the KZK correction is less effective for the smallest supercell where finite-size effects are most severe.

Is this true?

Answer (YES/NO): NO